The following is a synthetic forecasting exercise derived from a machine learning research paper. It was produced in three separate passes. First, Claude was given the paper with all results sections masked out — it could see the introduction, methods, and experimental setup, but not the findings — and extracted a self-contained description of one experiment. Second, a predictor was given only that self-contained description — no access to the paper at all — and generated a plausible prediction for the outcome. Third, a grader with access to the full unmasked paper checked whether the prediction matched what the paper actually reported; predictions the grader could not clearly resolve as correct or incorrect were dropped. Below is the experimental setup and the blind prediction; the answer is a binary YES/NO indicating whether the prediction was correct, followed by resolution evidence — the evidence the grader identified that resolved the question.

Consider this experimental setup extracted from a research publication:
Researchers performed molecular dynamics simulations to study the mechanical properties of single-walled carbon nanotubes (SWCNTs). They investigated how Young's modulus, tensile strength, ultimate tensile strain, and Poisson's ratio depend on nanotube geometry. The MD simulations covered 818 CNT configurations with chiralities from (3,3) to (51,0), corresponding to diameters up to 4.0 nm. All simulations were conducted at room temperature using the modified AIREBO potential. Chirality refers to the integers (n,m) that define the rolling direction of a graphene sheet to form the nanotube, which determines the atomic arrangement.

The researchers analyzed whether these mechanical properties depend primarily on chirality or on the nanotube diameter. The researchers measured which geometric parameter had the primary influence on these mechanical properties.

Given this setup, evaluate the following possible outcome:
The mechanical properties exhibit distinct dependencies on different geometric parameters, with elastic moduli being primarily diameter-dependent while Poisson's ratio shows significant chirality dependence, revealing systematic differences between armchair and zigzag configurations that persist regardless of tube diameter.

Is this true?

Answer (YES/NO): NO